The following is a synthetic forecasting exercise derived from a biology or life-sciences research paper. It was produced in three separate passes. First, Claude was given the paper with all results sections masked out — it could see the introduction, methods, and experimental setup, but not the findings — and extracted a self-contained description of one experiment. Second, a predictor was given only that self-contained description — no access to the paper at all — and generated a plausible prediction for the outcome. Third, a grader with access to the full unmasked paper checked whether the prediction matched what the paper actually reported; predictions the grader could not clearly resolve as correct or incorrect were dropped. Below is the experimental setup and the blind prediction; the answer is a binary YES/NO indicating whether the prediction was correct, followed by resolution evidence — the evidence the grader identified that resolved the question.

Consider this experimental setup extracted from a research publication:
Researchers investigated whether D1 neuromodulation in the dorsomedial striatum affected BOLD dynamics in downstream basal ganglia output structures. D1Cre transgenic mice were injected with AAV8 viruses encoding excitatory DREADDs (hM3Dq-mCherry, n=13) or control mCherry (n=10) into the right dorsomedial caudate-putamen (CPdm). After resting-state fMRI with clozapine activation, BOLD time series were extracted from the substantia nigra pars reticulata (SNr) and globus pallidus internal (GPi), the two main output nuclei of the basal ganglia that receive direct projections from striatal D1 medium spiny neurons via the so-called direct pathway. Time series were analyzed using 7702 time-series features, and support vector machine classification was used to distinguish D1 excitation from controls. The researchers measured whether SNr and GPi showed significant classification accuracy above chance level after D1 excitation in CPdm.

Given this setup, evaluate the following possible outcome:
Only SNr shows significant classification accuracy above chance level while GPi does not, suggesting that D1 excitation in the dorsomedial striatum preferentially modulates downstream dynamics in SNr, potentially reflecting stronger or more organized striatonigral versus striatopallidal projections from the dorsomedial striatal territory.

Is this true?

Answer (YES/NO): NO